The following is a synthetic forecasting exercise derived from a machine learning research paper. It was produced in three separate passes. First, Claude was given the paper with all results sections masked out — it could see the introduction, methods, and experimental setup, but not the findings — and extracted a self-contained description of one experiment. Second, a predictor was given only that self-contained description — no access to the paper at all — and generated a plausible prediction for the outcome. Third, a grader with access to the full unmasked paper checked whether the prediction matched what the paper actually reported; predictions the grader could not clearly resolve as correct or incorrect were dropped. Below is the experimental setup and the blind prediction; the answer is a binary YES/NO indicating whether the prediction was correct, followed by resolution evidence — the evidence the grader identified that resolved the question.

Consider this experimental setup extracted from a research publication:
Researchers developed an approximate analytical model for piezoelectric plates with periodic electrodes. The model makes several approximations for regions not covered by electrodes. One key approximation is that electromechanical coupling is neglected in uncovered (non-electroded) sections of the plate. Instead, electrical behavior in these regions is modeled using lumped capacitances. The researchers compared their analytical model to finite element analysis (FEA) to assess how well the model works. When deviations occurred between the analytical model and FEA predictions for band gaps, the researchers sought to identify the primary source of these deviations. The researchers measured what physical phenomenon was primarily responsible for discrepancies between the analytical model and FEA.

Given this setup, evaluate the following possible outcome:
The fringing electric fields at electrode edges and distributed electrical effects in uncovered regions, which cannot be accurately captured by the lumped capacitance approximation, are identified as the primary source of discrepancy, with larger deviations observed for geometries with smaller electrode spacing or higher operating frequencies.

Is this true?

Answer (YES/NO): NO